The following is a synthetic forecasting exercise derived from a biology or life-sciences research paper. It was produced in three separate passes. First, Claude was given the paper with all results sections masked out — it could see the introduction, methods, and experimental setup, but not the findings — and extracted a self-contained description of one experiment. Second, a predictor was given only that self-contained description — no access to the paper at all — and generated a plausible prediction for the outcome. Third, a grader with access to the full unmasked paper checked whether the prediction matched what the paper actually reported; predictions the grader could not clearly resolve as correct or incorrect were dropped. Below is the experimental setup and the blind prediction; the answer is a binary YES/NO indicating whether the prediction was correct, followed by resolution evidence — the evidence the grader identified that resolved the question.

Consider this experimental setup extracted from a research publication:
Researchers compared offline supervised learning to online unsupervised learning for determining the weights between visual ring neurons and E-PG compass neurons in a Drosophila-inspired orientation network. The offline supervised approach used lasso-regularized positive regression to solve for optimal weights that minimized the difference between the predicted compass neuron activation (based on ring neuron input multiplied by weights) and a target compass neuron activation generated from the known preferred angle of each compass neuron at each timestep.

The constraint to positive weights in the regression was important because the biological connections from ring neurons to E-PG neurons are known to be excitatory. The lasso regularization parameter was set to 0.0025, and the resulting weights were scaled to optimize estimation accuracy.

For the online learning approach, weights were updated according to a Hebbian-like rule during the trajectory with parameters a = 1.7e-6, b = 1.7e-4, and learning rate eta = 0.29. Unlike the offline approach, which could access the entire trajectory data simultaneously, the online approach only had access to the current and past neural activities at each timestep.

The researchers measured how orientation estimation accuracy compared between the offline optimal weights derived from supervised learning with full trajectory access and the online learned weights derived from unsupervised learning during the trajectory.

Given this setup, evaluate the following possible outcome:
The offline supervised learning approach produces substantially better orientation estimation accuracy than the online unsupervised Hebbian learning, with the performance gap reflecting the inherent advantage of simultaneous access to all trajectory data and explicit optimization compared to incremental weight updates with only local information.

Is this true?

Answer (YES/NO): YES